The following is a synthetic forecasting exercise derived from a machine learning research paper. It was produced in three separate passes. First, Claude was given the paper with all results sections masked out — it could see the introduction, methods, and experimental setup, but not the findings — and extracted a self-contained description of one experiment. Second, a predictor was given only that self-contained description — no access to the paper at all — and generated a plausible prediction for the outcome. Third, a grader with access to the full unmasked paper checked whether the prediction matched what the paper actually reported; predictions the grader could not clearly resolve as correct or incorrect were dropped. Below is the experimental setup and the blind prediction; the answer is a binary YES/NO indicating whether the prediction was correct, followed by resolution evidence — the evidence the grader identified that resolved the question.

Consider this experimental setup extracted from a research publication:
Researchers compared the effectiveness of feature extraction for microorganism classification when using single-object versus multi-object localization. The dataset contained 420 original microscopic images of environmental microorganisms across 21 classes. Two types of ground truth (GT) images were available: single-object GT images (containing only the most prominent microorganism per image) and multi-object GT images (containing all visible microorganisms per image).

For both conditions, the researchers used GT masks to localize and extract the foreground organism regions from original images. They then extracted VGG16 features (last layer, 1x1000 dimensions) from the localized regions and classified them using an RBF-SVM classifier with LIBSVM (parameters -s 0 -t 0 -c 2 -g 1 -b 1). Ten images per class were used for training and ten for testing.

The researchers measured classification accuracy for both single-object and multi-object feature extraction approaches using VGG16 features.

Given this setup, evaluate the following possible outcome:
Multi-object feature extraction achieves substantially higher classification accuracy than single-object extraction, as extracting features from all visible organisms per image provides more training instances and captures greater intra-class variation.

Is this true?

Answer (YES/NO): NO